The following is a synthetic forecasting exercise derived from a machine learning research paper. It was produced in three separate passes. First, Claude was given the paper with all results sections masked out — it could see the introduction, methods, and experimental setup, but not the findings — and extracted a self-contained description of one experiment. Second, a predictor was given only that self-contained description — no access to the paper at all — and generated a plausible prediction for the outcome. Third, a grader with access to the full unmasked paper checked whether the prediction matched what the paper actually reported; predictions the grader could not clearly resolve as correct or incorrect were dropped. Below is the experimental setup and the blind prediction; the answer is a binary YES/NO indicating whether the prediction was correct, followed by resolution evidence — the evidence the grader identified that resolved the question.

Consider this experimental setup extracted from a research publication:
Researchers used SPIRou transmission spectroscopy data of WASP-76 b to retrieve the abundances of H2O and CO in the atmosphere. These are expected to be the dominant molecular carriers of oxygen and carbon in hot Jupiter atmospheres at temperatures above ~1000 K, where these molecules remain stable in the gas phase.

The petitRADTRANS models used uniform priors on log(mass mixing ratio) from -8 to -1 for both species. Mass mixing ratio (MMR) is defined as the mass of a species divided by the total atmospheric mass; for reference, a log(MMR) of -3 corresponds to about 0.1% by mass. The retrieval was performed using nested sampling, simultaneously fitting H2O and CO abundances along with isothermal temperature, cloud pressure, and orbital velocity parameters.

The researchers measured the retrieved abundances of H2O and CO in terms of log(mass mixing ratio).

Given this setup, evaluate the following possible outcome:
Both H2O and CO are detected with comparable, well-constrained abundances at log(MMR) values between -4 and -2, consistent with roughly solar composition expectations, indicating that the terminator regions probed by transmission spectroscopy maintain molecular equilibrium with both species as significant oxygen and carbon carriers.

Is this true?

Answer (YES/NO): NO